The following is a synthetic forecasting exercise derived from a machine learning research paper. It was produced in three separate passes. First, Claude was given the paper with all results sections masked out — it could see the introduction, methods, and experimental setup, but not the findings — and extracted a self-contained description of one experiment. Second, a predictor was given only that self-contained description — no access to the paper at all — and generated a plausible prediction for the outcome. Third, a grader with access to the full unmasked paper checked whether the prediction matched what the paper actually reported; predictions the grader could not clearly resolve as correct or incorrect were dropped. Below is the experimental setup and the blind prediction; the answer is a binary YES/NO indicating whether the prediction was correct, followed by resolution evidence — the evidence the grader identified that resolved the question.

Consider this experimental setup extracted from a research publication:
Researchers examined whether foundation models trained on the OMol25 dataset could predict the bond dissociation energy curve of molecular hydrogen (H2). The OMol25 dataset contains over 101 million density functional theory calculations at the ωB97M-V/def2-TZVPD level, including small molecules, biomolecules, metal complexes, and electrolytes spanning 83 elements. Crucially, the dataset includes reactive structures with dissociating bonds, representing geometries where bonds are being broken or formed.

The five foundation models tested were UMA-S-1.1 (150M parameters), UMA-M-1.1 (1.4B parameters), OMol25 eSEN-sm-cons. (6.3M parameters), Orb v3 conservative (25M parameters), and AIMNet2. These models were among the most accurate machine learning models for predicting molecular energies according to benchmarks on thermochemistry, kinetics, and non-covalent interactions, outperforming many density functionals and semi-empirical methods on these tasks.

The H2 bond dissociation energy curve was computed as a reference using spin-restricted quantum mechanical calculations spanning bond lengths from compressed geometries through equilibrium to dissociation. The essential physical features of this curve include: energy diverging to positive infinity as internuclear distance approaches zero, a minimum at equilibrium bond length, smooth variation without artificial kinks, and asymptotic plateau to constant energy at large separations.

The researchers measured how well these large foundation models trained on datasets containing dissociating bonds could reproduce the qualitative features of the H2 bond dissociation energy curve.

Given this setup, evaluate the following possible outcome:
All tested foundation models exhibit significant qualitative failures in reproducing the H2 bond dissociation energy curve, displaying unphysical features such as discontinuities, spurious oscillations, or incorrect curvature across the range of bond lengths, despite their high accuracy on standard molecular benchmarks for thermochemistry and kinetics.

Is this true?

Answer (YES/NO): NO